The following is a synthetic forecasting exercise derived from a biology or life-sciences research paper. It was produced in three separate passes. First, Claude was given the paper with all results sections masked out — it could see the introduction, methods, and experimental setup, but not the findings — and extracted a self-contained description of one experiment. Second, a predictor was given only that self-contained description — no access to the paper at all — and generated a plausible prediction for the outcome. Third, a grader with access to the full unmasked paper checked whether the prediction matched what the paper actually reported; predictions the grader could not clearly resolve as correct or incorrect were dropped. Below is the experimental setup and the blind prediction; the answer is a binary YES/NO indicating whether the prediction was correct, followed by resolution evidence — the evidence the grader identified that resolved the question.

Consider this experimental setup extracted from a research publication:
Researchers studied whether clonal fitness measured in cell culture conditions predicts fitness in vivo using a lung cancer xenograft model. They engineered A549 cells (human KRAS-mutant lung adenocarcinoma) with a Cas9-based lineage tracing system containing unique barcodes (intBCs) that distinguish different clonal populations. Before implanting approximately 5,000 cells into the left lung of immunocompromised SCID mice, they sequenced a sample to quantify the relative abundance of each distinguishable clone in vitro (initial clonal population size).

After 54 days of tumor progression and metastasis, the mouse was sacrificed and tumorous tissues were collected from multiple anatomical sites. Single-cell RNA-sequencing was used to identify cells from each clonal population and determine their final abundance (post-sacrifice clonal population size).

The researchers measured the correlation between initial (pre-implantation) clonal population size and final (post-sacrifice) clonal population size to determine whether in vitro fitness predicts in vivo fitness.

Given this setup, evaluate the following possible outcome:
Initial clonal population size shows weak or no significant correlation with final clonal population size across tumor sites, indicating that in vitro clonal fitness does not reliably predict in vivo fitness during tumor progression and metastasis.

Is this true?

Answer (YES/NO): YES